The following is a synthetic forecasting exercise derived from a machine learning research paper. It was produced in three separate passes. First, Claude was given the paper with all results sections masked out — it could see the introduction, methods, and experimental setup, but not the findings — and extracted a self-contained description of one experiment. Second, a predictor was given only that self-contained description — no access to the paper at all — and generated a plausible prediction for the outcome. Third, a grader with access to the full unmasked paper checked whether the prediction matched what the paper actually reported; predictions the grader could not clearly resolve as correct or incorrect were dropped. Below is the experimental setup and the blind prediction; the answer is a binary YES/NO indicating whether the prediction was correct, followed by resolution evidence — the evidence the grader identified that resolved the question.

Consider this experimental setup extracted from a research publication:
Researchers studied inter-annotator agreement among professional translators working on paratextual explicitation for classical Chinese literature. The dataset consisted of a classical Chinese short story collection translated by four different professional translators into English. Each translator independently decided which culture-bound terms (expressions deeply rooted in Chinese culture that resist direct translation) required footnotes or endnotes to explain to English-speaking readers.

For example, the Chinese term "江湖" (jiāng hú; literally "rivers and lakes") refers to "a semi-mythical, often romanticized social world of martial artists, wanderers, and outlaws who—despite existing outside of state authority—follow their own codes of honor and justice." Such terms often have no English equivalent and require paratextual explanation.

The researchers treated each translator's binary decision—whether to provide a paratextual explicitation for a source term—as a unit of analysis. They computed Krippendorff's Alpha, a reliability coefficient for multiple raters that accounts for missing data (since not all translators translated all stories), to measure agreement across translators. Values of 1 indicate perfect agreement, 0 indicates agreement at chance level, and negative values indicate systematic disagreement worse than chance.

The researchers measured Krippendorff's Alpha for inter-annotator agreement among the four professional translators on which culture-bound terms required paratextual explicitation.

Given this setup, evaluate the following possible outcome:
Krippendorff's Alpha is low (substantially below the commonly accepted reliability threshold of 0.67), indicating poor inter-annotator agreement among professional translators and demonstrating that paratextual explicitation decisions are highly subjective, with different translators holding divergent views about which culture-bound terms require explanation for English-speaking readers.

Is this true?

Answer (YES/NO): YES